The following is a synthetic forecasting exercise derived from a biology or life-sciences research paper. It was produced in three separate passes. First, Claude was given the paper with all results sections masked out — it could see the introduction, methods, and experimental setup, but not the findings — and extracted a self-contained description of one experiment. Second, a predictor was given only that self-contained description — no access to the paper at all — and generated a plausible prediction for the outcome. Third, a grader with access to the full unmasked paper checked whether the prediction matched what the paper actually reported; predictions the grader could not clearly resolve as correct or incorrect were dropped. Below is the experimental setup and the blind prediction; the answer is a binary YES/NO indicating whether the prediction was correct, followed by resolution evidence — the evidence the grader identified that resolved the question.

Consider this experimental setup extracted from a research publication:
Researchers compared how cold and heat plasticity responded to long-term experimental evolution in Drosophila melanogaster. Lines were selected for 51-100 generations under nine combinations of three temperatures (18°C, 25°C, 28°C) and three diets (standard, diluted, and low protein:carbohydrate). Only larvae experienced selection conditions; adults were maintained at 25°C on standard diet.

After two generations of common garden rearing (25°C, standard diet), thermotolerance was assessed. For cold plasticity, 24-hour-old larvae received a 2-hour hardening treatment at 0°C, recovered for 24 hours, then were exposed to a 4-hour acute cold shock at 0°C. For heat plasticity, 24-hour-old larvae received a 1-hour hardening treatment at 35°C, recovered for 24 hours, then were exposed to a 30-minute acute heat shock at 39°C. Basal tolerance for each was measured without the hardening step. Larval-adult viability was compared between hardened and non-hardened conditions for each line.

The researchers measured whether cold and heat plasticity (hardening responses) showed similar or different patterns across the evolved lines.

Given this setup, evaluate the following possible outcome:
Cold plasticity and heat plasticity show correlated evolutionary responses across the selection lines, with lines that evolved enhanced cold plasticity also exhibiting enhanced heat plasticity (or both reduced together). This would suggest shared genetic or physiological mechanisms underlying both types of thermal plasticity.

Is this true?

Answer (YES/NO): NO